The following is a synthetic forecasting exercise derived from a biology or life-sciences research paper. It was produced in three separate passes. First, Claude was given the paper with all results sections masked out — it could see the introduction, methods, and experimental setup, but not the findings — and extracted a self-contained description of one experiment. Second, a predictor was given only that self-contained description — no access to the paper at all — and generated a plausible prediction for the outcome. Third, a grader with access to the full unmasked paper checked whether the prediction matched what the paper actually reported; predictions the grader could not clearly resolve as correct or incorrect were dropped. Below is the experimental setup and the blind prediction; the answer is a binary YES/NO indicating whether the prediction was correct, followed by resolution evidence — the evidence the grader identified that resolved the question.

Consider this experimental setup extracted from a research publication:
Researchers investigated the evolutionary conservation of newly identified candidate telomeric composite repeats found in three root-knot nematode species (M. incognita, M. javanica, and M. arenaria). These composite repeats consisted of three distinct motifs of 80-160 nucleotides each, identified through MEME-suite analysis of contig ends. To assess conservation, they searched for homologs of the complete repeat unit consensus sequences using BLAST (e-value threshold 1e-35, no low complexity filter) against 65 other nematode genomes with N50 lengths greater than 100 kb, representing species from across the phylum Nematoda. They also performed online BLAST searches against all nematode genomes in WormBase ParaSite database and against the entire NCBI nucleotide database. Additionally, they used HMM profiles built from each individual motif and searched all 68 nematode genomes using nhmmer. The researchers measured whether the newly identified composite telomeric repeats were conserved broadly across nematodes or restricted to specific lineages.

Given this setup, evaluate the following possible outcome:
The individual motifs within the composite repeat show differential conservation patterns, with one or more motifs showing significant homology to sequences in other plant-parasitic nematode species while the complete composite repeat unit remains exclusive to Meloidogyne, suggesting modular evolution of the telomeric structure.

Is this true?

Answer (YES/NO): NO